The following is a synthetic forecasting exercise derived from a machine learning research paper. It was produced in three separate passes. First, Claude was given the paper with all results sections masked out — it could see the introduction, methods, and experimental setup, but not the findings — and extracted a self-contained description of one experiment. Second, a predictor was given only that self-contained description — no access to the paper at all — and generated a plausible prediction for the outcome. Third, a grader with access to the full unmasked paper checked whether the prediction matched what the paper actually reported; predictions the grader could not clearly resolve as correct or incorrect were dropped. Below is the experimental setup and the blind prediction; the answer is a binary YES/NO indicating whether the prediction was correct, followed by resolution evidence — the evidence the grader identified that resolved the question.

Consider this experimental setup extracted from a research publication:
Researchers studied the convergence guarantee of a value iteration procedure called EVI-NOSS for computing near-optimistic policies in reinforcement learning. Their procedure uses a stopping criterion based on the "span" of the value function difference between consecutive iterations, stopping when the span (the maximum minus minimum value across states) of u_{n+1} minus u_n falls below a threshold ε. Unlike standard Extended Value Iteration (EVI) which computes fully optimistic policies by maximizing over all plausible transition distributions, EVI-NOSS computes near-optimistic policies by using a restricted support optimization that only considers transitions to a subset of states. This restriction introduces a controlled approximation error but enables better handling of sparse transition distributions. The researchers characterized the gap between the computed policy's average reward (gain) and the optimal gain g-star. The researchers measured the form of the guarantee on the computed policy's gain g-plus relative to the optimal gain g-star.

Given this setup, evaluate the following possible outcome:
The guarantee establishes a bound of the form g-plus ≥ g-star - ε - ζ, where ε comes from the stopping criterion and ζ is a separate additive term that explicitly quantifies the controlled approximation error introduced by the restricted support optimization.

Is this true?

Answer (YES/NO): YES